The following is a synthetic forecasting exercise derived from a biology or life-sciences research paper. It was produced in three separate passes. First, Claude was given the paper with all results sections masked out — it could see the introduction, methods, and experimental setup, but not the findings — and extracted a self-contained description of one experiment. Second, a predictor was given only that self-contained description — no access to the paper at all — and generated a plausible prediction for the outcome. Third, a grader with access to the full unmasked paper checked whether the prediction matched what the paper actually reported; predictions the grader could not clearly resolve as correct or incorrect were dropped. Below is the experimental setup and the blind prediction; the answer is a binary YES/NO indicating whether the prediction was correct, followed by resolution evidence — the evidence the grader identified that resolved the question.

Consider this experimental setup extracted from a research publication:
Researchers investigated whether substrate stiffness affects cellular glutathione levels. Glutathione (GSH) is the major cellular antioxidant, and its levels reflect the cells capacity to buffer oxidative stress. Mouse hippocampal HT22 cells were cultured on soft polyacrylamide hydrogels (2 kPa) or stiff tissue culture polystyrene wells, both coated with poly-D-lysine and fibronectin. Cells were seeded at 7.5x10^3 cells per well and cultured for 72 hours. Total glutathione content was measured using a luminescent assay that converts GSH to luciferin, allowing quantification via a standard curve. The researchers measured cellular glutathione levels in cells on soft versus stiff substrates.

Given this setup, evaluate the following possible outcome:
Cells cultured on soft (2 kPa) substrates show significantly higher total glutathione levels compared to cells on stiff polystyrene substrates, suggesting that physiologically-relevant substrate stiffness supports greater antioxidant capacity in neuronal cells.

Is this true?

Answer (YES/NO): NO